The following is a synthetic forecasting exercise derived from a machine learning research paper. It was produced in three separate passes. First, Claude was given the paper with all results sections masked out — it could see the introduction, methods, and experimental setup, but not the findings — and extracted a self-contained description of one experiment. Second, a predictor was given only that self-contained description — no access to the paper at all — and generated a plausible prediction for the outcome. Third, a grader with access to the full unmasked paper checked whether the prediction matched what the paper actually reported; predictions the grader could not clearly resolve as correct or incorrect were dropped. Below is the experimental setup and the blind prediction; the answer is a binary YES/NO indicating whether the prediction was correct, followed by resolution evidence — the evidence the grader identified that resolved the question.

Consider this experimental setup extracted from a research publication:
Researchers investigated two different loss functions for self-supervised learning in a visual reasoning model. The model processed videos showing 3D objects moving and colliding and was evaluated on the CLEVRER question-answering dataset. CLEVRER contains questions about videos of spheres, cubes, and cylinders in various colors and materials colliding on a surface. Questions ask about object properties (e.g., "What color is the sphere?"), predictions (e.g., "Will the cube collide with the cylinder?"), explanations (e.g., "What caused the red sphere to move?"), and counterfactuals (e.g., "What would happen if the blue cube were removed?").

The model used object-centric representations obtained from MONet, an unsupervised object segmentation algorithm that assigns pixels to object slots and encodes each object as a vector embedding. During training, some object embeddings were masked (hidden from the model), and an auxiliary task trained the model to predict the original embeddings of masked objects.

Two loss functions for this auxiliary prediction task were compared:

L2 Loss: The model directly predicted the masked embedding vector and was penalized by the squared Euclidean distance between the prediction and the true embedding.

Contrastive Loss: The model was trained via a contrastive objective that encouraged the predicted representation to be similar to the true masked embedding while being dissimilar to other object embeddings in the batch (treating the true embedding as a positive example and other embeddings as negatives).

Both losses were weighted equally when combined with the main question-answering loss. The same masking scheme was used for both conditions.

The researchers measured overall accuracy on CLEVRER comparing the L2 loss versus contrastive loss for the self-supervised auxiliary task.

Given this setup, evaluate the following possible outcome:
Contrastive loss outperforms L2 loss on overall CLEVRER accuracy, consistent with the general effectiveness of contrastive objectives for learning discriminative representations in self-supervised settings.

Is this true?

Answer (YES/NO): NO